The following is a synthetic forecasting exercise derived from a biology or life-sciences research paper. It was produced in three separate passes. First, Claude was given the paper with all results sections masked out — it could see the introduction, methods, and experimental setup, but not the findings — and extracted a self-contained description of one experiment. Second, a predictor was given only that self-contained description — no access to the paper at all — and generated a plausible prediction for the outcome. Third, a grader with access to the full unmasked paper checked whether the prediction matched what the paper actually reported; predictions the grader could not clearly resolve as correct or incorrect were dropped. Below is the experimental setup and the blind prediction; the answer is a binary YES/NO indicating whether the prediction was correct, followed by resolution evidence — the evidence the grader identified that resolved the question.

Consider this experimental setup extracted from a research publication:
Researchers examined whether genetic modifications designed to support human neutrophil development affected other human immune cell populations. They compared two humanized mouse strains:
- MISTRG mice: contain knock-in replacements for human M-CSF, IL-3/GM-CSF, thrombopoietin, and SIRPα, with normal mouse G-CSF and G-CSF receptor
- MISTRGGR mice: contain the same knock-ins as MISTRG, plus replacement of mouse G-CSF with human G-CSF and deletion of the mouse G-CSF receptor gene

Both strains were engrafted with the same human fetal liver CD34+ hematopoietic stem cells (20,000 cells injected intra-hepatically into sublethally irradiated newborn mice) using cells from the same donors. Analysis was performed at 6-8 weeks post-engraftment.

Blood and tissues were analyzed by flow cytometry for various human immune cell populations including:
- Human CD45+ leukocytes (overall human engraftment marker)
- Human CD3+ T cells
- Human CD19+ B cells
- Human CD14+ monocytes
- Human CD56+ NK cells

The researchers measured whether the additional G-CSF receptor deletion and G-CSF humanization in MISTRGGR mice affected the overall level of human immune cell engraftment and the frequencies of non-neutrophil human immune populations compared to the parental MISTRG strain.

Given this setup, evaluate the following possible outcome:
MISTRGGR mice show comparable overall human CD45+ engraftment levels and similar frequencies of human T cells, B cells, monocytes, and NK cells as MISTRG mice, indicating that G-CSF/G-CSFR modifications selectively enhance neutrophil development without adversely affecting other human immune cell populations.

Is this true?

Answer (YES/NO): NO